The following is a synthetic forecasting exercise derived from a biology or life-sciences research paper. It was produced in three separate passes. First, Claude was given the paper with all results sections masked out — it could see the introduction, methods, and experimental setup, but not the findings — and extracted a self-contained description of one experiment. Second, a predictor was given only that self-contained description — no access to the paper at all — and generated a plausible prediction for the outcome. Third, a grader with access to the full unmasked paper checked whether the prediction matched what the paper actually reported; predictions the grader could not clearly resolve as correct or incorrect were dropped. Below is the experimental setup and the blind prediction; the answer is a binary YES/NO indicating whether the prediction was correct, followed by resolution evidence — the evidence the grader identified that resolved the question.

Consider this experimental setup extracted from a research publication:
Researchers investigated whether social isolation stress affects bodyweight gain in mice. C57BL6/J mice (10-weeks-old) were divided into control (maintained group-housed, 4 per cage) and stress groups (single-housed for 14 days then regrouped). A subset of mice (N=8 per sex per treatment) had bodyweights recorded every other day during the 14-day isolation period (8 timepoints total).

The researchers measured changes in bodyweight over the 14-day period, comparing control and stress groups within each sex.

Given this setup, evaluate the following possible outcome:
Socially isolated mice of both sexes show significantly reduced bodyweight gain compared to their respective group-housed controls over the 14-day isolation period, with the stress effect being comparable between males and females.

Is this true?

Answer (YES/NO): YES